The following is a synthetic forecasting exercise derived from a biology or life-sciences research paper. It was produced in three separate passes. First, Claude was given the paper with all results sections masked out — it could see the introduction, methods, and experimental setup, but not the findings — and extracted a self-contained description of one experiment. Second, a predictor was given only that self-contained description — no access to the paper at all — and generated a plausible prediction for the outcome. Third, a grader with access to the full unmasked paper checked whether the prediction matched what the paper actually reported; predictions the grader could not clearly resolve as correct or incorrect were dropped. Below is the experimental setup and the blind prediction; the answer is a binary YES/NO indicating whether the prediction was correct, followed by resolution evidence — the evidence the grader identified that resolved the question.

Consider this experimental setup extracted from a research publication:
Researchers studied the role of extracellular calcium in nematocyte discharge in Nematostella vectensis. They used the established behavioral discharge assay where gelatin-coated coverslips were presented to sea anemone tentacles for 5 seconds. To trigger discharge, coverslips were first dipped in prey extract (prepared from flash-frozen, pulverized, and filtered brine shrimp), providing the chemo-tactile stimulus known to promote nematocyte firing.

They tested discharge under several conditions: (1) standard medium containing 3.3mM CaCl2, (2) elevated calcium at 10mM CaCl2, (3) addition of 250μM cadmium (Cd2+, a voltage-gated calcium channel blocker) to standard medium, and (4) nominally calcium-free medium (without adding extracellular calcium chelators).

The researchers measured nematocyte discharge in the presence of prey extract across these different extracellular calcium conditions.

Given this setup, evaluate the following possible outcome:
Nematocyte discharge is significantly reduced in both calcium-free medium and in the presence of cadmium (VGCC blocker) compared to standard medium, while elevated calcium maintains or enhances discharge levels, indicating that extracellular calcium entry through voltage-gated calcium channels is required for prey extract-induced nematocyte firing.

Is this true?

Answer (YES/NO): YES